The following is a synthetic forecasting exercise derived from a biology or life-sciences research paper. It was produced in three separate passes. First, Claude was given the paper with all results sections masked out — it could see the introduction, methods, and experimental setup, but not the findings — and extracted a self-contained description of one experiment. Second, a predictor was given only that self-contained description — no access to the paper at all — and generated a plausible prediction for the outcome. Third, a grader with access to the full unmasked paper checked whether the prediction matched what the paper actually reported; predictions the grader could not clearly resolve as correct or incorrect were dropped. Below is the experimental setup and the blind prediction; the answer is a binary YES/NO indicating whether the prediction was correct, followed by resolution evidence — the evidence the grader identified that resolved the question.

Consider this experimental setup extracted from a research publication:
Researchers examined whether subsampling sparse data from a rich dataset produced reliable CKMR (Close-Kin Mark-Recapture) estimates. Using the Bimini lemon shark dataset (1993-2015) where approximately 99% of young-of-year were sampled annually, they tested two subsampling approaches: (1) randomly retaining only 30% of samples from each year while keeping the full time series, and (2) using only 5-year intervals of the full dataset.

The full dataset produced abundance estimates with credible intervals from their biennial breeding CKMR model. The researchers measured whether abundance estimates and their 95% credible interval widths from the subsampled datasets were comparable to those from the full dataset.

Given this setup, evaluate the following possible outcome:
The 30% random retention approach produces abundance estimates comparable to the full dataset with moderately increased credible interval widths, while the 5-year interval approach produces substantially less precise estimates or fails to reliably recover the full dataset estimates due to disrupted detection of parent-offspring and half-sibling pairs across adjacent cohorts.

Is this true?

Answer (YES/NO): NO